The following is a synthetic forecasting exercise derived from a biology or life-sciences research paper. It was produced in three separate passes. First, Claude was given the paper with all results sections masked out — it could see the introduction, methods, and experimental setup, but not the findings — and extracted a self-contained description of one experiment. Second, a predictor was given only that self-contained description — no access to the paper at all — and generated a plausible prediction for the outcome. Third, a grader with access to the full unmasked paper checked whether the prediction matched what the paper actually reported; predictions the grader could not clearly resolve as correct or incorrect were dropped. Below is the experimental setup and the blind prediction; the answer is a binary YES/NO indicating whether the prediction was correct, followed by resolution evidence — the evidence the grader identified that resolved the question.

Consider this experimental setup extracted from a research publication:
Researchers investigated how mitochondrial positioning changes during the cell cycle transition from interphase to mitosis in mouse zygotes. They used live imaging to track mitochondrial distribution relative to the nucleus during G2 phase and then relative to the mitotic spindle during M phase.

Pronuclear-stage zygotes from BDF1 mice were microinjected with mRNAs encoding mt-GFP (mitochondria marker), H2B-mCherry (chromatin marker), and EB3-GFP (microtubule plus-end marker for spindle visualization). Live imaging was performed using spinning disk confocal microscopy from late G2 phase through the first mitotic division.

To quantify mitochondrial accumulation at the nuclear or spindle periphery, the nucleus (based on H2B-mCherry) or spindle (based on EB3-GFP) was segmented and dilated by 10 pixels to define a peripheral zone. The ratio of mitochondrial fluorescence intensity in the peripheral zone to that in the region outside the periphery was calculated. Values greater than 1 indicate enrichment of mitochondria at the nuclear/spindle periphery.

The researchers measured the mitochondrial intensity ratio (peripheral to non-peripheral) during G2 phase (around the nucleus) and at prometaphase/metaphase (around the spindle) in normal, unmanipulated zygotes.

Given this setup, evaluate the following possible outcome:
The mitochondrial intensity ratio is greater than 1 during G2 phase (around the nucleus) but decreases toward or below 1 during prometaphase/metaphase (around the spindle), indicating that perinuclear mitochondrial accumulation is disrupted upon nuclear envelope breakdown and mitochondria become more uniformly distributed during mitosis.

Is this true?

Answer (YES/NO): NO